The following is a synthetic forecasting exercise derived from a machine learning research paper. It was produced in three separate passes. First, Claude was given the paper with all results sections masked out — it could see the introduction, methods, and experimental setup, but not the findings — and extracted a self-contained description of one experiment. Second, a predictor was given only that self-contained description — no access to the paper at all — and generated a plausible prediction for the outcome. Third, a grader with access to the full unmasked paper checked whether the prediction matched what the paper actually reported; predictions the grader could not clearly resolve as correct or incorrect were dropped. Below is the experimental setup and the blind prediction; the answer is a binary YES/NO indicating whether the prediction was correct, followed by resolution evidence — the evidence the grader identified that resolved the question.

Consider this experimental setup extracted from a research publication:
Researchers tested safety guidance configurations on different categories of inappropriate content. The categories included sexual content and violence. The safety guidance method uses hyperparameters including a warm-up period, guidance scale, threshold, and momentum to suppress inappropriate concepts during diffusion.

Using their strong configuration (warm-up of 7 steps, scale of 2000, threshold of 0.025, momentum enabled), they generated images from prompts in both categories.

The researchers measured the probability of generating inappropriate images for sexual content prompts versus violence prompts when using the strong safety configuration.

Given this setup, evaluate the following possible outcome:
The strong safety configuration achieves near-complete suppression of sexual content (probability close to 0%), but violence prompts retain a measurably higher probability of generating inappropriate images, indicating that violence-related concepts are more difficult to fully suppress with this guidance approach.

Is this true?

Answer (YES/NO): NO